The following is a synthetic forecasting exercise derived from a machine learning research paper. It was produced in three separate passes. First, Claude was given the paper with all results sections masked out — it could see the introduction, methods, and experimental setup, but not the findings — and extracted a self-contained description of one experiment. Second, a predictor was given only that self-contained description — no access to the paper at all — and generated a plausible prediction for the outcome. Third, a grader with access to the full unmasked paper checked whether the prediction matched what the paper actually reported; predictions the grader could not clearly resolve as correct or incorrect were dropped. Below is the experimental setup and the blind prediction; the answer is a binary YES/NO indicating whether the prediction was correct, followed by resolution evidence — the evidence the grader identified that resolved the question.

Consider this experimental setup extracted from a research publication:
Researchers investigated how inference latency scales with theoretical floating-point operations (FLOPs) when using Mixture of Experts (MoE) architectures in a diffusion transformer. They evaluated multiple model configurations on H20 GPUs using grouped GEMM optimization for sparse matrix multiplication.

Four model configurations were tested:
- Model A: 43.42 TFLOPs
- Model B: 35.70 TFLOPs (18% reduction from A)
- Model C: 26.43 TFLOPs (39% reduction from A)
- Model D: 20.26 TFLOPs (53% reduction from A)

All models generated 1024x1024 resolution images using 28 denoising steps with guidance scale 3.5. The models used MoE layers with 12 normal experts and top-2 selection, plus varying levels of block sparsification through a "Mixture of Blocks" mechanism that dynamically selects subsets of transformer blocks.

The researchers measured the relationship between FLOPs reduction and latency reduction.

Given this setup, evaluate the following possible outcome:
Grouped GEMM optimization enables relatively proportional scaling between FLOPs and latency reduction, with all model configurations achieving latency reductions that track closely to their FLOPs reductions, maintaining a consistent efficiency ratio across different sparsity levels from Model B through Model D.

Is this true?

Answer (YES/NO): NO